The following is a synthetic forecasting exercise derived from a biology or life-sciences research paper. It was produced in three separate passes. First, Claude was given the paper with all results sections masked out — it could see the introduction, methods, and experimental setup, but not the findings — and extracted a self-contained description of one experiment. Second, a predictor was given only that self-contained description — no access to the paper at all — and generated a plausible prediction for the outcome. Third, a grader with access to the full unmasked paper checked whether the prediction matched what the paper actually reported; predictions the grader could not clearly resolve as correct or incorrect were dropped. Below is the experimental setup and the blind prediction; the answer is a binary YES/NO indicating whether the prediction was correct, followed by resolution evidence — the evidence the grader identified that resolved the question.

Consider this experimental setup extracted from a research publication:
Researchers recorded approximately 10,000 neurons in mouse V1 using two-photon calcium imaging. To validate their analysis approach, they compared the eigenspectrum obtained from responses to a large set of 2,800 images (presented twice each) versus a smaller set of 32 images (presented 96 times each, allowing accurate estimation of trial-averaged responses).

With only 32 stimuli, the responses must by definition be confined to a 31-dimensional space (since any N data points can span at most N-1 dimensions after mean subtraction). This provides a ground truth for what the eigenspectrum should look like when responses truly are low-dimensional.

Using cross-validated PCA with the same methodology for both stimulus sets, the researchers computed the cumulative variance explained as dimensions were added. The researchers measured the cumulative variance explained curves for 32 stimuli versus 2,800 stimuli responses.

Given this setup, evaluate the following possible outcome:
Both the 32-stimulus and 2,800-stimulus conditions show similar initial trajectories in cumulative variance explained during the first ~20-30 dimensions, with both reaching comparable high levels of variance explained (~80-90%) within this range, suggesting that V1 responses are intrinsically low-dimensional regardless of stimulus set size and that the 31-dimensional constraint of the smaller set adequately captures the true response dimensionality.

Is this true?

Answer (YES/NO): NO